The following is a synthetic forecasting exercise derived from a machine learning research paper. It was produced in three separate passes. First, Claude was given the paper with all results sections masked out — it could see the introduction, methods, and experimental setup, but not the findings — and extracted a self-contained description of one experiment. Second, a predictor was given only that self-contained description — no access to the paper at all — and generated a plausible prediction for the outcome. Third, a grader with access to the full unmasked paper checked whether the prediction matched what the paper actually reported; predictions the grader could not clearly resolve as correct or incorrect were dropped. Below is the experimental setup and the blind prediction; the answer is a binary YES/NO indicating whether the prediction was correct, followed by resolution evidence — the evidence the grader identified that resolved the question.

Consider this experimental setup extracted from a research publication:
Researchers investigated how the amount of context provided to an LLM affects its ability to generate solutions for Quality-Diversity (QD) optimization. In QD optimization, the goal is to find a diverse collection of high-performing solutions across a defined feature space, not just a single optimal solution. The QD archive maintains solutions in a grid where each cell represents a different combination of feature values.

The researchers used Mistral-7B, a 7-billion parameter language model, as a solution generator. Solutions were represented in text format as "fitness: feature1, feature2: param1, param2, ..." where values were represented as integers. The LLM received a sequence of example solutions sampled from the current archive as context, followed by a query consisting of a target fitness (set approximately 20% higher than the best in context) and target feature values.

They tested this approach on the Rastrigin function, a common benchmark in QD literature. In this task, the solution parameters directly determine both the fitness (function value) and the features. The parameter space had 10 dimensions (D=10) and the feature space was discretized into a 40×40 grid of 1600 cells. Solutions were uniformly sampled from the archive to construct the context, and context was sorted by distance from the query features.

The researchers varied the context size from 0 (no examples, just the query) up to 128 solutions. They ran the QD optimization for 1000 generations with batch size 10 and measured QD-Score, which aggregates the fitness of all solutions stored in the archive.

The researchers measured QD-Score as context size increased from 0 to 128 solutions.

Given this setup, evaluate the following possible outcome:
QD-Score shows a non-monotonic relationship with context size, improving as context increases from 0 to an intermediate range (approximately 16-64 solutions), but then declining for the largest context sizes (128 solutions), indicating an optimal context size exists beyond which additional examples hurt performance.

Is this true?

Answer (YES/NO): NO